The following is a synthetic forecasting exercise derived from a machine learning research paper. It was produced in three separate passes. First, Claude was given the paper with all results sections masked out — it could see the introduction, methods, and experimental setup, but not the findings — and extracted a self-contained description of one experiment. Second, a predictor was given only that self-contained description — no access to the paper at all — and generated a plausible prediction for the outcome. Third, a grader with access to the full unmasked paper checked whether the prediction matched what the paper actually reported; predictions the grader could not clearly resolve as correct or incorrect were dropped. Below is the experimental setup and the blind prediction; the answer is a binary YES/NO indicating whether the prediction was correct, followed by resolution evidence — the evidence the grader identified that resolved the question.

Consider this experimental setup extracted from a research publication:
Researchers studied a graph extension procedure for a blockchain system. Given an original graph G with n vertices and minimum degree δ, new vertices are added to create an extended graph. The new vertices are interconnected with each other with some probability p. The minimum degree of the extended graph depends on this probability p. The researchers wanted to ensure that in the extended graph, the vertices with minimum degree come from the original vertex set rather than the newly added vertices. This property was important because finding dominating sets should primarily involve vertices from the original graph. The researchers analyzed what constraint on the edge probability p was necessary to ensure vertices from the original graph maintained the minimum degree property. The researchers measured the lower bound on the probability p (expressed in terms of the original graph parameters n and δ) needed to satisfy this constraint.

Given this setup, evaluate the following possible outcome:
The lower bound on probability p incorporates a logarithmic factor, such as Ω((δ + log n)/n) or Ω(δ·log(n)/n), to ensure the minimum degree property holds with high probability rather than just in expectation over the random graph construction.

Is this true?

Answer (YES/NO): NO